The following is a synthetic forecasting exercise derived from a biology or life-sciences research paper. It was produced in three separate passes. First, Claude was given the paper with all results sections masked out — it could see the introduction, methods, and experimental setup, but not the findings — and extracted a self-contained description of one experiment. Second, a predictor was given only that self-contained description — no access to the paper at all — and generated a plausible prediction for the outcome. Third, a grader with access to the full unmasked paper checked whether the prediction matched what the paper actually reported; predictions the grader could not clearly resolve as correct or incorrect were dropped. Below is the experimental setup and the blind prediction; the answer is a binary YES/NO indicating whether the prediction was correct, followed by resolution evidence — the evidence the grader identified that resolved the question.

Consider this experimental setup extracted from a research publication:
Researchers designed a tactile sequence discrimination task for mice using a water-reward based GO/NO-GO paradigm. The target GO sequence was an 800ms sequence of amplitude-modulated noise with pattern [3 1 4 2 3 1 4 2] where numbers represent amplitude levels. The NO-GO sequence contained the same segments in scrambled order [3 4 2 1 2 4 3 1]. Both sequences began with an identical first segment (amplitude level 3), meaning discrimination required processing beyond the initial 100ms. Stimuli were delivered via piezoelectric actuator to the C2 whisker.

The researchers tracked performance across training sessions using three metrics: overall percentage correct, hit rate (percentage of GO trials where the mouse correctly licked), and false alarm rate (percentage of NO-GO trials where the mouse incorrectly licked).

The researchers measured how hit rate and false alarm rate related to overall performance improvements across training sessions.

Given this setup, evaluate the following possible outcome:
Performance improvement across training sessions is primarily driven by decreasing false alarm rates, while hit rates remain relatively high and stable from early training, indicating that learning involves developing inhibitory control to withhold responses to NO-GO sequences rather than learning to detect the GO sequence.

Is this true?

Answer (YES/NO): YES